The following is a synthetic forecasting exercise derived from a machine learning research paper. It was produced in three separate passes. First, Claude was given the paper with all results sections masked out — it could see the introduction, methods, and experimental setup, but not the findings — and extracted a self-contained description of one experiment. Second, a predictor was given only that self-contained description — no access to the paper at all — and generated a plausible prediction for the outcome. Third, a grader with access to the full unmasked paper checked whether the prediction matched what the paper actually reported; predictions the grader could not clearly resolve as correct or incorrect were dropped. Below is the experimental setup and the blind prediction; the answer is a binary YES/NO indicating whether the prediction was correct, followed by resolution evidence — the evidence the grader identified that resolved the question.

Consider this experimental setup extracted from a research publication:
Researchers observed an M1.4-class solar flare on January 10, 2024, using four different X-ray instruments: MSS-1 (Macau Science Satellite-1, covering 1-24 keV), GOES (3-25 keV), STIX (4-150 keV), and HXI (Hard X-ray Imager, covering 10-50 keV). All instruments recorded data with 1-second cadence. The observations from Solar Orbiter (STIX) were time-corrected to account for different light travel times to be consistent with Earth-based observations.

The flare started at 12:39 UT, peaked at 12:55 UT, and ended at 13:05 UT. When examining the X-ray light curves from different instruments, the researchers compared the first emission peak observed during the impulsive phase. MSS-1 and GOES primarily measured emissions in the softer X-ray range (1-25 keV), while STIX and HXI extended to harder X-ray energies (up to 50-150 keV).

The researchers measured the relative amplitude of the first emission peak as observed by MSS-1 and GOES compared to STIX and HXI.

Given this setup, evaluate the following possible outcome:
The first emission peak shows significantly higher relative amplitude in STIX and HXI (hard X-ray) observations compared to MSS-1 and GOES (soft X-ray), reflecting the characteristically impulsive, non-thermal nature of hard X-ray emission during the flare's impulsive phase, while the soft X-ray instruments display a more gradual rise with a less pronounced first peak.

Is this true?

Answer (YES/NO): YES